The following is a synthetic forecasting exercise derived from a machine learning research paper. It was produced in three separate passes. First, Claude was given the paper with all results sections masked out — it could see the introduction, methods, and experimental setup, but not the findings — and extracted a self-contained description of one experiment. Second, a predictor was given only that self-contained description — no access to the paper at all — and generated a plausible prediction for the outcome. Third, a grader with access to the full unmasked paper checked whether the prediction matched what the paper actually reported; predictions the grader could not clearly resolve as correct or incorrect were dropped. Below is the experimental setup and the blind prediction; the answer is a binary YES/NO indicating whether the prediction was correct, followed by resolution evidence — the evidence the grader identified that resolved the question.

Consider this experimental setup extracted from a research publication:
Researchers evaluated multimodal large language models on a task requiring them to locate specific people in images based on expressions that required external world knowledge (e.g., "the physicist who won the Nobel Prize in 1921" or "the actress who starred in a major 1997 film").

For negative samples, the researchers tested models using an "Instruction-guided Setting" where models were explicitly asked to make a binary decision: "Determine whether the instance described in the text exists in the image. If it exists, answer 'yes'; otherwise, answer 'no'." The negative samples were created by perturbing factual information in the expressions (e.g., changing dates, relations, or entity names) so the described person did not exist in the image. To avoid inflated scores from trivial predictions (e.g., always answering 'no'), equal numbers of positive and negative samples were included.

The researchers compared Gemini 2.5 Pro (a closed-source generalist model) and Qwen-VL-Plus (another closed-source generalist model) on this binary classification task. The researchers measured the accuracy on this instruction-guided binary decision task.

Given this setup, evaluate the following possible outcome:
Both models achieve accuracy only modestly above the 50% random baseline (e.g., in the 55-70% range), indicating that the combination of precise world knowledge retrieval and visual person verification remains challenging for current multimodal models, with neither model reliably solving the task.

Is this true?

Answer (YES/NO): NO